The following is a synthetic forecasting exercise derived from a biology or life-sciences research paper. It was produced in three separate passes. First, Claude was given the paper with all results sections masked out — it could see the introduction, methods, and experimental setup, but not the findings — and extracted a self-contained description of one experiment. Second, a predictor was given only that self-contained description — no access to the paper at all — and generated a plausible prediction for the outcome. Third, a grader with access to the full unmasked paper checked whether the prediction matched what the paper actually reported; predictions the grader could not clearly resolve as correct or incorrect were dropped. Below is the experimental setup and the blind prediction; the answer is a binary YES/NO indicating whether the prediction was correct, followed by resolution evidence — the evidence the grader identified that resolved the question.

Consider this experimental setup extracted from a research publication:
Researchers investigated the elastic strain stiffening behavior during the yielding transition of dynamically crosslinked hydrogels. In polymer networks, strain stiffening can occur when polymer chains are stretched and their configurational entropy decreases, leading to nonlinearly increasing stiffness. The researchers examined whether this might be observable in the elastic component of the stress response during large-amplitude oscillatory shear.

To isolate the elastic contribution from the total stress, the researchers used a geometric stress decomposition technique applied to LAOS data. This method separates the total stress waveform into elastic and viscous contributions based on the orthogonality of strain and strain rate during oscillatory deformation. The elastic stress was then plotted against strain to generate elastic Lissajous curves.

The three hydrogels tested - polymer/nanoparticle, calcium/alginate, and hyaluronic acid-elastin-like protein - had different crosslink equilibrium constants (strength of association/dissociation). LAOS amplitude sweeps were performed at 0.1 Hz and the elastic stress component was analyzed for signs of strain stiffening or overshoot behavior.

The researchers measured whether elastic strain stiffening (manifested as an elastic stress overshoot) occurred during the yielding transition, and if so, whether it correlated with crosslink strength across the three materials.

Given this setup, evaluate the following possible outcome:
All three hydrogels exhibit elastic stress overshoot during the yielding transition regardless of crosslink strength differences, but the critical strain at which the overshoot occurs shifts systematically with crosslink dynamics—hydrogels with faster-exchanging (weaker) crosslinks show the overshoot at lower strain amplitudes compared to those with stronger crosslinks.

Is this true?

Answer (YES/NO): NO